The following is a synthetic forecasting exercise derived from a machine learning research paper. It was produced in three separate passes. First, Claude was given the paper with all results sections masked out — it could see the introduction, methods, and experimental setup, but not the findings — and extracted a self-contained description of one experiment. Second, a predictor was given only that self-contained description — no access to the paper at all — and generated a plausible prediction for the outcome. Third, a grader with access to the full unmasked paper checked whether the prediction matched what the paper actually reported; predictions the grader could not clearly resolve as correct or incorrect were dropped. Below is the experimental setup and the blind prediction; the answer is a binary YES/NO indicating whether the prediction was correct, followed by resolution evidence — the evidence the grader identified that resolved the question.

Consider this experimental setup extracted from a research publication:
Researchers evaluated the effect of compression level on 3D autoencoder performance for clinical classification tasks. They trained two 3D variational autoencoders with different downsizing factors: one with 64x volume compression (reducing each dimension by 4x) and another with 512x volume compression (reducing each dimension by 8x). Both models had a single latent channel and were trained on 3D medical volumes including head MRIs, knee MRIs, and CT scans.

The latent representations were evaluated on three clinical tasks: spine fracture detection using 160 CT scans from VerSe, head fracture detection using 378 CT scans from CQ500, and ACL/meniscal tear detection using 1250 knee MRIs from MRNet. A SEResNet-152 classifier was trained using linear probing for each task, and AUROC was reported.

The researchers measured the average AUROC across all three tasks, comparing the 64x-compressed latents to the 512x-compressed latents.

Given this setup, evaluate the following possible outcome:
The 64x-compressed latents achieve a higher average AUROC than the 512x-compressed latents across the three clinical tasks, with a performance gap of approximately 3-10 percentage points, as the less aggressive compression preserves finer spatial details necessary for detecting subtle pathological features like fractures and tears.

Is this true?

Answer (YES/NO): NO